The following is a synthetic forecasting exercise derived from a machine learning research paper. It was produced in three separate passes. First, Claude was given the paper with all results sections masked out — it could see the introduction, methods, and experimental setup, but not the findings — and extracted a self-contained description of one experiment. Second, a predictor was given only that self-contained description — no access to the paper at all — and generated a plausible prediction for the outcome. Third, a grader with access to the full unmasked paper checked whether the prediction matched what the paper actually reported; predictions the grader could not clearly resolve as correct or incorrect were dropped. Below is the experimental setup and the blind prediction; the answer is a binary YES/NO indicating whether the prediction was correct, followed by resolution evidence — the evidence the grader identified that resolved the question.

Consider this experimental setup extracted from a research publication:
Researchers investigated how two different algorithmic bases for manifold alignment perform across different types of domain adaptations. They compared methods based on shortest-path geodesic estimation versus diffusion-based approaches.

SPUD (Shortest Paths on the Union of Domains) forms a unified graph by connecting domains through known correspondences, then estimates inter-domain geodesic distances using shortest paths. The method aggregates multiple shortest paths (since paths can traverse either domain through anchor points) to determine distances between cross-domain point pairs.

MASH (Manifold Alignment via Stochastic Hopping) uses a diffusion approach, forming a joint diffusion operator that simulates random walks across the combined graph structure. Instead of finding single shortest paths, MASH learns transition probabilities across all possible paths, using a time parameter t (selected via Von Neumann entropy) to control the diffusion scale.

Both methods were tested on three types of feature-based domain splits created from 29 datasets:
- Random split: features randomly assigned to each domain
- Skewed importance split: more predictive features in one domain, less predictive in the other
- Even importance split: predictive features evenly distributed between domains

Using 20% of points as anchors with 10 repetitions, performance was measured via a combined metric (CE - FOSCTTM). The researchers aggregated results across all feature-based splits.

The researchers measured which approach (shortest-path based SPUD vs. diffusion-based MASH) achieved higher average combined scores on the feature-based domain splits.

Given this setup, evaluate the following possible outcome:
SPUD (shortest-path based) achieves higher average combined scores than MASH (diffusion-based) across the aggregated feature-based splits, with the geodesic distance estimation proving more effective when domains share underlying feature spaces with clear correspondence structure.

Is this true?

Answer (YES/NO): YES